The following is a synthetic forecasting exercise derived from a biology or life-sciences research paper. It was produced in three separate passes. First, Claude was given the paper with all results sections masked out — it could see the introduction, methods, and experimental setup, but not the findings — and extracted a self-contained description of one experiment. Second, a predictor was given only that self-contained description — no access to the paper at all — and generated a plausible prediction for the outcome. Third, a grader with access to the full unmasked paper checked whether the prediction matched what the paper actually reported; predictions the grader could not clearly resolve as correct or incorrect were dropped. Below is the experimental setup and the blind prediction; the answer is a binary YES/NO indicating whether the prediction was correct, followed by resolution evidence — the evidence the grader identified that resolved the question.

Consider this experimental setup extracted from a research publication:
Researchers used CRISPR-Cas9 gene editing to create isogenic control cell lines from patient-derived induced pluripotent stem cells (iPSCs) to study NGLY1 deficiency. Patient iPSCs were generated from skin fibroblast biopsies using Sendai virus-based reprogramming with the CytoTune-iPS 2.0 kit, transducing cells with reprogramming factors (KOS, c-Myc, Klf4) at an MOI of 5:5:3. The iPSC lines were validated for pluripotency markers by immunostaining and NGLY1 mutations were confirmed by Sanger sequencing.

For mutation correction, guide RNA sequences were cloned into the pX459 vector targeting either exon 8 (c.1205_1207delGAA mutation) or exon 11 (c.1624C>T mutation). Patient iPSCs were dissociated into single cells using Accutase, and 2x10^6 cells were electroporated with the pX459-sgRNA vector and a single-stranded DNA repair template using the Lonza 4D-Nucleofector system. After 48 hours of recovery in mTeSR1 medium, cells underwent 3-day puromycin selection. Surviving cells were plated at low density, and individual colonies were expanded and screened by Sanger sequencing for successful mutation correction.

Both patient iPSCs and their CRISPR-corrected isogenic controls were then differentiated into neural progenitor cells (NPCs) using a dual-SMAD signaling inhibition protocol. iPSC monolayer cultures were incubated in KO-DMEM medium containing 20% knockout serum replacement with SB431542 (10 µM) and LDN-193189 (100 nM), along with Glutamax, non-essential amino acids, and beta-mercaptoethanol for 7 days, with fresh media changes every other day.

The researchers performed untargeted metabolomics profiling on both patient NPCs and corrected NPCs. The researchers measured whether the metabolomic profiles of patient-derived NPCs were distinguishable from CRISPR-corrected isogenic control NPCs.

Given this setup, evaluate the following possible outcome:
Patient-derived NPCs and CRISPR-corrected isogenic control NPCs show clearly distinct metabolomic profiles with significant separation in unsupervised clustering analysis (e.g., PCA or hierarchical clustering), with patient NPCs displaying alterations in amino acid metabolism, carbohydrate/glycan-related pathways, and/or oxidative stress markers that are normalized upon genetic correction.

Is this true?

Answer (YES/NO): NO